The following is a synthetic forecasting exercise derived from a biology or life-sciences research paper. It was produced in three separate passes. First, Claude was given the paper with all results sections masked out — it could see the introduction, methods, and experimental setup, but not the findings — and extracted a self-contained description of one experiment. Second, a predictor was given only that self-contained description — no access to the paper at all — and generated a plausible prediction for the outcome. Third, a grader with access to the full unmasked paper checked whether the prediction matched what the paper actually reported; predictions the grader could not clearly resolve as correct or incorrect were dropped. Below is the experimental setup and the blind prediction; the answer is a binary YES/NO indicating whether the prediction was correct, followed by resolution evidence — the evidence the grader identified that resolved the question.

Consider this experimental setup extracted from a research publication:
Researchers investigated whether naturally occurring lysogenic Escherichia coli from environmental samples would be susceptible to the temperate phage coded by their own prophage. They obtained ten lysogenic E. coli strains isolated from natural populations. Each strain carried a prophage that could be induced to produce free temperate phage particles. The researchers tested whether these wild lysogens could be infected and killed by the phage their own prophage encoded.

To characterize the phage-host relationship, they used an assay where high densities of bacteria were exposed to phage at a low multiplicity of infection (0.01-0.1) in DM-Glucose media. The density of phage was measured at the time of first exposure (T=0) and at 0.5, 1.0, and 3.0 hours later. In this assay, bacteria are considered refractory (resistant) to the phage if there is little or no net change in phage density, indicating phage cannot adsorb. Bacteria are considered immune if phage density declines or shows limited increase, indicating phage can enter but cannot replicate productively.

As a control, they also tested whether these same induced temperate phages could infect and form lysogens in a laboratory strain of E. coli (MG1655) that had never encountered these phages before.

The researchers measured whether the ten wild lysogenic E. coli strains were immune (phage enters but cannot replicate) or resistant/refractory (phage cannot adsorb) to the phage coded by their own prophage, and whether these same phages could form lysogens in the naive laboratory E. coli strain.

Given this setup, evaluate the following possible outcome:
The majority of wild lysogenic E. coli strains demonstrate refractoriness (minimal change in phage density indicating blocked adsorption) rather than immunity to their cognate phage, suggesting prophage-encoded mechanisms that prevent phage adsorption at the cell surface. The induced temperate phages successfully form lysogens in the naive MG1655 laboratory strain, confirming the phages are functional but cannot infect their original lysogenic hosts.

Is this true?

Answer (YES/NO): NO